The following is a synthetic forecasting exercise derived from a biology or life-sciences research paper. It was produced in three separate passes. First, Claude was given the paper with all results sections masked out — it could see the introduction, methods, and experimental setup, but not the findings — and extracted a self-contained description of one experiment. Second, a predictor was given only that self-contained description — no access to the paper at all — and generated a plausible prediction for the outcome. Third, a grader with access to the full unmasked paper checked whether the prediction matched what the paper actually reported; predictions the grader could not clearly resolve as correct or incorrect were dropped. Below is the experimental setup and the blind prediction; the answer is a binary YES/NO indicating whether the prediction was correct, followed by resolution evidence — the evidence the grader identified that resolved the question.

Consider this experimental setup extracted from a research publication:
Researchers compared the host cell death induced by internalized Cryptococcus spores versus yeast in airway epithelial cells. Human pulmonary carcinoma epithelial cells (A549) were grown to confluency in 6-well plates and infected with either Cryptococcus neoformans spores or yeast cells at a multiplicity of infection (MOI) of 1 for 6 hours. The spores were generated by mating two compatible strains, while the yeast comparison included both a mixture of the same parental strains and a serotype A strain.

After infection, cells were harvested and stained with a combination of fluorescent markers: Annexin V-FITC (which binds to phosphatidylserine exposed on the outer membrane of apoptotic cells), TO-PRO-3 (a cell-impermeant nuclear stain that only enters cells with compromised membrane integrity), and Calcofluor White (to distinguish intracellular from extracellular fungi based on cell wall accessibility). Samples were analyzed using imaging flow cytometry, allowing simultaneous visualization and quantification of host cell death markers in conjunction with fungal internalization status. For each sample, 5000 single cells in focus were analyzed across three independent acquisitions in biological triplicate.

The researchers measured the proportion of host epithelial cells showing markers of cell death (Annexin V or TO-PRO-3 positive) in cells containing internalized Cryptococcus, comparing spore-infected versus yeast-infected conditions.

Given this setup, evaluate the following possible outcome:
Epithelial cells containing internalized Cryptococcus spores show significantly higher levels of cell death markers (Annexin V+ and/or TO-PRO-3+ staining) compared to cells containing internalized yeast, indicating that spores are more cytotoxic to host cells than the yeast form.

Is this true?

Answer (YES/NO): NO